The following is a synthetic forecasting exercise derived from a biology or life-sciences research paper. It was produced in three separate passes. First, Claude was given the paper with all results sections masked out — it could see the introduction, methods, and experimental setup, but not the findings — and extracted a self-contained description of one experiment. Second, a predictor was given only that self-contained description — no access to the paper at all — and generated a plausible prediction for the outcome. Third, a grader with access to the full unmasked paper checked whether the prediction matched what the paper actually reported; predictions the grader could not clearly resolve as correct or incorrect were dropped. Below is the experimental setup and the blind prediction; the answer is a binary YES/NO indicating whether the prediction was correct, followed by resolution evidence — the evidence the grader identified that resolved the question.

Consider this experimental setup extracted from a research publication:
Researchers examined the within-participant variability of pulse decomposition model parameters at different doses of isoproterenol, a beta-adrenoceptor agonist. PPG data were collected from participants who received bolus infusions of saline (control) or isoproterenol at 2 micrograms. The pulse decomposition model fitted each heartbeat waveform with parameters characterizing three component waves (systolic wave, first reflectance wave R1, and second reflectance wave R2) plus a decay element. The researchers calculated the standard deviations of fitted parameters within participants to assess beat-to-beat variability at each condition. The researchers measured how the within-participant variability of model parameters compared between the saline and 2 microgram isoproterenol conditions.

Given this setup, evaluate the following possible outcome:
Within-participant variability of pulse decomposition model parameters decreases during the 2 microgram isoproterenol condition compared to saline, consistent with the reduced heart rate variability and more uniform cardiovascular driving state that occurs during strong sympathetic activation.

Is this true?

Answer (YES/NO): NO